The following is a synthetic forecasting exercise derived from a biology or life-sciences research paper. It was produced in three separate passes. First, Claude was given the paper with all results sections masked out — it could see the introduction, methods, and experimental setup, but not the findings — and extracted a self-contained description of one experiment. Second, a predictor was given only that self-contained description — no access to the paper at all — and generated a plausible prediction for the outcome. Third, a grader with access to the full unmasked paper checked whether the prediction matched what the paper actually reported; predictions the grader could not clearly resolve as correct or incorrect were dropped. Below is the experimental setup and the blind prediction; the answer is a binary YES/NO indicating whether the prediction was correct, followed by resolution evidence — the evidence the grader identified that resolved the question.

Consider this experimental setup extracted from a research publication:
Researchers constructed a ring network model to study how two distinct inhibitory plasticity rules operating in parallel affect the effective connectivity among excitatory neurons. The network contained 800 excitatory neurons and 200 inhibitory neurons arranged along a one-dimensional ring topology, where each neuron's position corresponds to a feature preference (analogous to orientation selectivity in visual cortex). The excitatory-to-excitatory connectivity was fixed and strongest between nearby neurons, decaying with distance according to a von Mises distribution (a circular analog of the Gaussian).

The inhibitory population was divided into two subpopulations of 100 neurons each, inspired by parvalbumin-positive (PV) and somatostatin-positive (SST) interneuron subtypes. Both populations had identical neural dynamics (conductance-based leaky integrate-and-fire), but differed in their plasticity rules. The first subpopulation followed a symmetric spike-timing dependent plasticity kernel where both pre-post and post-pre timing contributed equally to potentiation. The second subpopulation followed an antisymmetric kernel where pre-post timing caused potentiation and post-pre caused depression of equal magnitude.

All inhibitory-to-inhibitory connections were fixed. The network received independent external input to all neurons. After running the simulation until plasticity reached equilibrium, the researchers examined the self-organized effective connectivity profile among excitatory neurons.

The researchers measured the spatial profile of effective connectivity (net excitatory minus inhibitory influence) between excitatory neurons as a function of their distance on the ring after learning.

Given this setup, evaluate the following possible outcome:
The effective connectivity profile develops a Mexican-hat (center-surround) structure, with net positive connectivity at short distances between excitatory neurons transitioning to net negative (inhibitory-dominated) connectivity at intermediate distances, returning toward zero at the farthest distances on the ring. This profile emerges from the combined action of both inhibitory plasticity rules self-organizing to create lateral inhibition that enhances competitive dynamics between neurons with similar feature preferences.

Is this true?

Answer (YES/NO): YES